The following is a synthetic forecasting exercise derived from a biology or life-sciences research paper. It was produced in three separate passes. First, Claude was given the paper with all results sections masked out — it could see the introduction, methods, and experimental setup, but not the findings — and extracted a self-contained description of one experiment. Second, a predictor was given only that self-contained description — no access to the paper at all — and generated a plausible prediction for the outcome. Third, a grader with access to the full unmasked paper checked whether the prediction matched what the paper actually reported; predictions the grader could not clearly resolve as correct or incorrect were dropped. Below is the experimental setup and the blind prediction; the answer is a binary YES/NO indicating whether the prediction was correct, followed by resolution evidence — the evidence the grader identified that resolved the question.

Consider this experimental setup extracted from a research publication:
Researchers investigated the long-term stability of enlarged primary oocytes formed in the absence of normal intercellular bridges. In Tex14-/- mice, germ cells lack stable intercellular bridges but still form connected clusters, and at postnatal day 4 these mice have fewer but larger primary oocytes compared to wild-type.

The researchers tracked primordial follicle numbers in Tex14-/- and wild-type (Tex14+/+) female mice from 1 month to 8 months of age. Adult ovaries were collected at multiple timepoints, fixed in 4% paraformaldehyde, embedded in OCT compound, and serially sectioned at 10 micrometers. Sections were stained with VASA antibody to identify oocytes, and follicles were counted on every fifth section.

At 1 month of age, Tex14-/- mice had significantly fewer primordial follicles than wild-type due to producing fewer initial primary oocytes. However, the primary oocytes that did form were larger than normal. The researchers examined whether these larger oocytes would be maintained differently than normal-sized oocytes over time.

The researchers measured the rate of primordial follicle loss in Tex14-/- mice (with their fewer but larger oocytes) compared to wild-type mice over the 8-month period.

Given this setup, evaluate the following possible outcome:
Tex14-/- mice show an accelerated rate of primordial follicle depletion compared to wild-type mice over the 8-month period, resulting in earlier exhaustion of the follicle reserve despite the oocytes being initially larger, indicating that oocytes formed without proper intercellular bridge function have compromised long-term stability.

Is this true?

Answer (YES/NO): NO